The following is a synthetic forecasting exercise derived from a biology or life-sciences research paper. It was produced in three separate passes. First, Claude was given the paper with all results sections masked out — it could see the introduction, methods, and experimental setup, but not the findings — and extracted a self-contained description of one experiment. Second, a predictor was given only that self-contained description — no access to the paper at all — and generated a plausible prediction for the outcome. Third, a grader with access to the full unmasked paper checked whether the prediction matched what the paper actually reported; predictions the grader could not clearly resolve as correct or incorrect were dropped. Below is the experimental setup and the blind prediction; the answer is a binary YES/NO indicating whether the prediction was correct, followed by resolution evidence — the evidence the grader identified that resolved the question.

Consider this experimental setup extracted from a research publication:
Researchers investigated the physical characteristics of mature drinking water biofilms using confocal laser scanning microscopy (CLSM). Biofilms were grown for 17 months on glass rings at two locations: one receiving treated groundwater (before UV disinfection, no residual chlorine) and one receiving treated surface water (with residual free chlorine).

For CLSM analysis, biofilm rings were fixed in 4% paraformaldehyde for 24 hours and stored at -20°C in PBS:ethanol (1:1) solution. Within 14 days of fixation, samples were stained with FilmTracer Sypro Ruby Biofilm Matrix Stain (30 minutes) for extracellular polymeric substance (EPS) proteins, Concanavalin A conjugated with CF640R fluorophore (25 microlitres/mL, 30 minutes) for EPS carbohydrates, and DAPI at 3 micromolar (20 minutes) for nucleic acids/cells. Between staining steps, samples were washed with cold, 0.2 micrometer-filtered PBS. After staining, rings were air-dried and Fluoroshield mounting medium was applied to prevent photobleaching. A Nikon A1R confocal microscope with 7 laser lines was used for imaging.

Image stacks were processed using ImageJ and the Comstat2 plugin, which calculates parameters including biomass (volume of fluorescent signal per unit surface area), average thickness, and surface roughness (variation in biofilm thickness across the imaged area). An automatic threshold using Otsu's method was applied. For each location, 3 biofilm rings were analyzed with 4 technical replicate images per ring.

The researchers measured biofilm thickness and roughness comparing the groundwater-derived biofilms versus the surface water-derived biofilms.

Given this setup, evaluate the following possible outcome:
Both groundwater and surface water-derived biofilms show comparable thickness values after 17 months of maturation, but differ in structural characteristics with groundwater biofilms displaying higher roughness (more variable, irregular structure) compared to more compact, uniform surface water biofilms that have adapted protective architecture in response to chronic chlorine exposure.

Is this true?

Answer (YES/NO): NO